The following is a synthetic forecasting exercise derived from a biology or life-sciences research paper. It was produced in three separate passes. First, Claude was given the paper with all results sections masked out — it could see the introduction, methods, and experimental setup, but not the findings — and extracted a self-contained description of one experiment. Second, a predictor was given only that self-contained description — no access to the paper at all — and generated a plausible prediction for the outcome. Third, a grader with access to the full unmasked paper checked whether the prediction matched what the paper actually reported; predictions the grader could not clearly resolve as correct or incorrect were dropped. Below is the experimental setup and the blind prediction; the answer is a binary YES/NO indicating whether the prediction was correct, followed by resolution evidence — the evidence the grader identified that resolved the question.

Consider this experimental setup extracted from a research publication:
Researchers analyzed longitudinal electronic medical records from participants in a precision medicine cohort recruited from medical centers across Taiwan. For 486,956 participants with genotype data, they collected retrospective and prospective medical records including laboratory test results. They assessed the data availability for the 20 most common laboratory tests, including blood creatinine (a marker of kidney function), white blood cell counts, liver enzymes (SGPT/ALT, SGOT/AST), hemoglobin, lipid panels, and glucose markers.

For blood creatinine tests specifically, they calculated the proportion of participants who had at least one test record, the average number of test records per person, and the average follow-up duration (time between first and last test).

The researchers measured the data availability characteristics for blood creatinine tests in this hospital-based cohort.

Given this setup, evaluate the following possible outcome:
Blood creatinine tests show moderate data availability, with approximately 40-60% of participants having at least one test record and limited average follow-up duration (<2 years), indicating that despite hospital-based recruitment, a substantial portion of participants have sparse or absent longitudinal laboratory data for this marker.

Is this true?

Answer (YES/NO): NO